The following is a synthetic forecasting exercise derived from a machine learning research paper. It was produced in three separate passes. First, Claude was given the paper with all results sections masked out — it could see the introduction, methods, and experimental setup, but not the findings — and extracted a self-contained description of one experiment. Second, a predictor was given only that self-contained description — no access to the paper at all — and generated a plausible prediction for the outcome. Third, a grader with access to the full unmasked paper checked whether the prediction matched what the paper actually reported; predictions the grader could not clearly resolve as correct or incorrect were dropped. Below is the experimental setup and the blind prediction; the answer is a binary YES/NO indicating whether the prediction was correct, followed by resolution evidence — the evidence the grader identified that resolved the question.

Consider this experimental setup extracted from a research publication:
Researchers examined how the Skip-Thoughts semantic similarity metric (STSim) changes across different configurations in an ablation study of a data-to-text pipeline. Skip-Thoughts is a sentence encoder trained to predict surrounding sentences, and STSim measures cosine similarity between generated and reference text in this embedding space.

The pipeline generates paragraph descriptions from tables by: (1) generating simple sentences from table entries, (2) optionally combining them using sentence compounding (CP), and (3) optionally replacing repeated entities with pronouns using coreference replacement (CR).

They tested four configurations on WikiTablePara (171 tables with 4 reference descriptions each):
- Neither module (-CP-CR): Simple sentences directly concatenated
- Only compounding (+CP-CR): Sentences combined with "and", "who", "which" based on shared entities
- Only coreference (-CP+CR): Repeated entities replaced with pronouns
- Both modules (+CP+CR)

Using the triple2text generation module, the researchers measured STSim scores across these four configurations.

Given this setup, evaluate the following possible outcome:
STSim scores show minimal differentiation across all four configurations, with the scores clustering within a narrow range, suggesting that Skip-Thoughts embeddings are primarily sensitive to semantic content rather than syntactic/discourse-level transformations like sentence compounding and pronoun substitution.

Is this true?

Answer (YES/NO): NO